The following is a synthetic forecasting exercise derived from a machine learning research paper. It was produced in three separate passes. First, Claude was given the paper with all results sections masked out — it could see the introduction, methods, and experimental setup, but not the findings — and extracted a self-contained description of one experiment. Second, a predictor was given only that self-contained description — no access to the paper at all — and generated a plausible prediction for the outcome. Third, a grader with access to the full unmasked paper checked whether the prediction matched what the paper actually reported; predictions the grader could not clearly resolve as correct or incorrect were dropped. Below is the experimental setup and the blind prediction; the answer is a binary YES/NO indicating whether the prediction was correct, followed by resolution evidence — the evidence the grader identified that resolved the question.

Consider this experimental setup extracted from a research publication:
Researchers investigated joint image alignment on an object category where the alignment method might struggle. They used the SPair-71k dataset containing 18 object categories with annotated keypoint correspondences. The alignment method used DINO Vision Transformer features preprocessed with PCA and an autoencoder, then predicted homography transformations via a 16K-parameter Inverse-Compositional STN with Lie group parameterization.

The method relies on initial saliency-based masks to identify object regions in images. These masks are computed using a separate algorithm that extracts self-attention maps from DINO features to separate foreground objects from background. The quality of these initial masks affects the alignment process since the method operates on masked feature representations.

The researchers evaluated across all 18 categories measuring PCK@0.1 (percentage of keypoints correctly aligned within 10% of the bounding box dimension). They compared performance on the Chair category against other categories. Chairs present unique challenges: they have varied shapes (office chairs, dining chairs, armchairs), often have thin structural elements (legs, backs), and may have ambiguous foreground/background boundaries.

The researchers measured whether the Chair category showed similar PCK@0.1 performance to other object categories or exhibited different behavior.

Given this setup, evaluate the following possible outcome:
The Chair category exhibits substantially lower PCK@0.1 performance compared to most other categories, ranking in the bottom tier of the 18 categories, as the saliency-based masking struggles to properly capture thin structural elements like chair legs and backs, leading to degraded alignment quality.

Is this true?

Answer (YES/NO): NO